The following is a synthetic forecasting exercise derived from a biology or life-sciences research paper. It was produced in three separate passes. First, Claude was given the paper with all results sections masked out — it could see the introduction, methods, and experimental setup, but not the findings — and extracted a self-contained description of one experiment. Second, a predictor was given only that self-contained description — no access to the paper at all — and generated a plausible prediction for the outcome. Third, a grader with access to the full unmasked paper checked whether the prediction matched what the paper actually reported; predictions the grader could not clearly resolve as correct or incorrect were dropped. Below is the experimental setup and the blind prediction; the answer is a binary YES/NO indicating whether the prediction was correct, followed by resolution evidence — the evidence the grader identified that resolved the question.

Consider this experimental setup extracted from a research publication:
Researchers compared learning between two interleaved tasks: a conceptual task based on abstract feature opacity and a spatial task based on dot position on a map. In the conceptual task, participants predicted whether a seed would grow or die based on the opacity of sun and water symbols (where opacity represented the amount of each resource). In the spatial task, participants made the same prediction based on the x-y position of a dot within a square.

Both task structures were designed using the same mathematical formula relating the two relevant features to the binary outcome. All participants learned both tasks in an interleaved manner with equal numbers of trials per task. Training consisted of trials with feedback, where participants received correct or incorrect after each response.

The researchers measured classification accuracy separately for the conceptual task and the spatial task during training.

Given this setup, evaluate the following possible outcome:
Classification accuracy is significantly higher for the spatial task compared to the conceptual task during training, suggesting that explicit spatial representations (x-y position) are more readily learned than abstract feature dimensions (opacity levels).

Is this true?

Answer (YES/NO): NO